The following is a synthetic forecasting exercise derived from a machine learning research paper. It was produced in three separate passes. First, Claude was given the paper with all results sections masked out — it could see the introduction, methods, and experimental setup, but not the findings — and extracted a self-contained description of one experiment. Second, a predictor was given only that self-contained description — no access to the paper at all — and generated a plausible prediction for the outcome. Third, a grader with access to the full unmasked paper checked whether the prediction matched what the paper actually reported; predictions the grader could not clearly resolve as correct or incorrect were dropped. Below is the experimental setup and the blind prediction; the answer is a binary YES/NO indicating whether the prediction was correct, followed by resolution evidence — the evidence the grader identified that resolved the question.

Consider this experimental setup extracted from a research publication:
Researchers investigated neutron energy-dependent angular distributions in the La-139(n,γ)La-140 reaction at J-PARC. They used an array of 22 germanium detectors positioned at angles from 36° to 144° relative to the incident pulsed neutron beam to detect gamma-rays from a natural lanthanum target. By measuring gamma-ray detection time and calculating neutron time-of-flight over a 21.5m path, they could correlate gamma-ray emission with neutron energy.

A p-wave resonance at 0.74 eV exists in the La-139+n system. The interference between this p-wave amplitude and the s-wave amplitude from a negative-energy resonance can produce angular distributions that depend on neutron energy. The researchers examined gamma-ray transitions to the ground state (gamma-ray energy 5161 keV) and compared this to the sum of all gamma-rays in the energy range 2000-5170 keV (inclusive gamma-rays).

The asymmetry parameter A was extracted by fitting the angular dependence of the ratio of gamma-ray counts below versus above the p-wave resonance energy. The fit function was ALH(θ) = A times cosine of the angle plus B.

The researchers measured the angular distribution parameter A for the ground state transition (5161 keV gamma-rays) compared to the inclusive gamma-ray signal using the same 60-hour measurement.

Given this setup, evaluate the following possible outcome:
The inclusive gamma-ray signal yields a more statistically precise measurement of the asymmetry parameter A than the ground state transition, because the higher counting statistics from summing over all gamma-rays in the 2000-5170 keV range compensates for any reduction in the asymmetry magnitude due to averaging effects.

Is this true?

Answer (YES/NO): NO